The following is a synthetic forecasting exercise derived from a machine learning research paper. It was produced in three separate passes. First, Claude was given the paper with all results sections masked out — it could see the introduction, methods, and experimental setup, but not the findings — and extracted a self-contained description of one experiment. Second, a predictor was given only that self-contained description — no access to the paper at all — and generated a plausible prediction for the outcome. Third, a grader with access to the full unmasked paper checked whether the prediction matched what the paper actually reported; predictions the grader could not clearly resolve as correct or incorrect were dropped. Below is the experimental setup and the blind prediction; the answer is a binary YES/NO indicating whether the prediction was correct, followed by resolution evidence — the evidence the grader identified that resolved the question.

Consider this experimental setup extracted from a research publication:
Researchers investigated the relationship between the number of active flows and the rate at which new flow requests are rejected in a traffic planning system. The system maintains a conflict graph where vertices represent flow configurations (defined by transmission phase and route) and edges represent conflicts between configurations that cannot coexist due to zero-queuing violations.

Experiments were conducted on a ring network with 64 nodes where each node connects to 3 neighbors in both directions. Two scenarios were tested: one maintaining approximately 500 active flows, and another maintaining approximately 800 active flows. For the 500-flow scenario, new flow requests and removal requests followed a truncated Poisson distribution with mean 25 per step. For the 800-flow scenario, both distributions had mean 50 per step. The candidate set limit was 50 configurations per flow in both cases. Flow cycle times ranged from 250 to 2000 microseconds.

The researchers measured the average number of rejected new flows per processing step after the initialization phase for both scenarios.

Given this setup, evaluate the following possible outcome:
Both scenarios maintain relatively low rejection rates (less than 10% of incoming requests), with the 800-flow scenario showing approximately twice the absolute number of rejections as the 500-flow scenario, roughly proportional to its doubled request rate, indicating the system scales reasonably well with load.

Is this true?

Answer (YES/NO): NO